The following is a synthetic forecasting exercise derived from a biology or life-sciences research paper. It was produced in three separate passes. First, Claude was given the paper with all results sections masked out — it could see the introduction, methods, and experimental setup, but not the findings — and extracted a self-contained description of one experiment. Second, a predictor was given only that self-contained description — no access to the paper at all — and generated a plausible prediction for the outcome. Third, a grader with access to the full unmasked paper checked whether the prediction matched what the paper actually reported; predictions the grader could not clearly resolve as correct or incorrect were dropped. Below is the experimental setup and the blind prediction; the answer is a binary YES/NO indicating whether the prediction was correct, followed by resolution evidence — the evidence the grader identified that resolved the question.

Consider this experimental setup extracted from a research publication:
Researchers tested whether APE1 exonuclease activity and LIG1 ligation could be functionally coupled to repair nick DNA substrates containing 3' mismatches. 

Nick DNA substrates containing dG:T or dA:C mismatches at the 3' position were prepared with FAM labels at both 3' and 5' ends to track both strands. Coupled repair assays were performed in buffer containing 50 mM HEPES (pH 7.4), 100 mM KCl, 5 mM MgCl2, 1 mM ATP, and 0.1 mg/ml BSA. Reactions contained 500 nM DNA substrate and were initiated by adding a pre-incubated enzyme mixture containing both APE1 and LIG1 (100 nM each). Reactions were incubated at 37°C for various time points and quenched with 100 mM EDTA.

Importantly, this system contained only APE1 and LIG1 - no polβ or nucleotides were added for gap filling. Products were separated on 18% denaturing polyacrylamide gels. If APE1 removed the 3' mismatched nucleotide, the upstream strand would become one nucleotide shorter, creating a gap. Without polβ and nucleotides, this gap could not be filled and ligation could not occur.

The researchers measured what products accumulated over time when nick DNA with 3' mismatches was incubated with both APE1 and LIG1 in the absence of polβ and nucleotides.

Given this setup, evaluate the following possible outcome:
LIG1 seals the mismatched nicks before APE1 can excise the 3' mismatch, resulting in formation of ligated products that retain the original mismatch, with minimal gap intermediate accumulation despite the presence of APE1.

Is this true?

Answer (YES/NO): NO